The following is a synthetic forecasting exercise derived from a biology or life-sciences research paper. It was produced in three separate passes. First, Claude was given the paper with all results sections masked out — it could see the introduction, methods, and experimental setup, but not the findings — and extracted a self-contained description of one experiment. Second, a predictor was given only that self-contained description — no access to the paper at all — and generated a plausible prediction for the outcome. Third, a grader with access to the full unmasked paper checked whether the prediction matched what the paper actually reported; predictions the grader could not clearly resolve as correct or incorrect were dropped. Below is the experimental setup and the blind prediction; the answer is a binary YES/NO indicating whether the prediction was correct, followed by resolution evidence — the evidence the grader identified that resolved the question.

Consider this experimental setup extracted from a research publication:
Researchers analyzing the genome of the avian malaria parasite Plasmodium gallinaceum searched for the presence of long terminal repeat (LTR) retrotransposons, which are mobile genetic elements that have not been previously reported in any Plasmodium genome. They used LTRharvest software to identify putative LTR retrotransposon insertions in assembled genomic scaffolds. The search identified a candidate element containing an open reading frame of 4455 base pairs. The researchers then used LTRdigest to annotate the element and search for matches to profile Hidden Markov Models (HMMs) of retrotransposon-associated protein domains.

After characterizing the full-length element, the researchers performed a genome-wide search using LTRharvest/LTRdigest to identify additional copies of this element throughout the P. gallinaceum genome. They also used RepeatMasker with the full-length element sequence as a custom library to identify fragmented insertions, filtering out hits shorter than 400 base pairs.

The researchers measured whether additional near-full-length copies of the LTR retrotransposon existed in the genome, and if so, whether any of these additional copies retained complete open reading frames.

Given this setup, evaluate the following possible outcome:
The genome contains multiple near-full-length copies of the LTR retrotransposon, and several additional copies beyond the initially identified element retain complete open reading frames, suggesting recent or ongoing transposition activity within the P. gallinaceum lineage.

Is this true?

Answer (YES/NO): NO